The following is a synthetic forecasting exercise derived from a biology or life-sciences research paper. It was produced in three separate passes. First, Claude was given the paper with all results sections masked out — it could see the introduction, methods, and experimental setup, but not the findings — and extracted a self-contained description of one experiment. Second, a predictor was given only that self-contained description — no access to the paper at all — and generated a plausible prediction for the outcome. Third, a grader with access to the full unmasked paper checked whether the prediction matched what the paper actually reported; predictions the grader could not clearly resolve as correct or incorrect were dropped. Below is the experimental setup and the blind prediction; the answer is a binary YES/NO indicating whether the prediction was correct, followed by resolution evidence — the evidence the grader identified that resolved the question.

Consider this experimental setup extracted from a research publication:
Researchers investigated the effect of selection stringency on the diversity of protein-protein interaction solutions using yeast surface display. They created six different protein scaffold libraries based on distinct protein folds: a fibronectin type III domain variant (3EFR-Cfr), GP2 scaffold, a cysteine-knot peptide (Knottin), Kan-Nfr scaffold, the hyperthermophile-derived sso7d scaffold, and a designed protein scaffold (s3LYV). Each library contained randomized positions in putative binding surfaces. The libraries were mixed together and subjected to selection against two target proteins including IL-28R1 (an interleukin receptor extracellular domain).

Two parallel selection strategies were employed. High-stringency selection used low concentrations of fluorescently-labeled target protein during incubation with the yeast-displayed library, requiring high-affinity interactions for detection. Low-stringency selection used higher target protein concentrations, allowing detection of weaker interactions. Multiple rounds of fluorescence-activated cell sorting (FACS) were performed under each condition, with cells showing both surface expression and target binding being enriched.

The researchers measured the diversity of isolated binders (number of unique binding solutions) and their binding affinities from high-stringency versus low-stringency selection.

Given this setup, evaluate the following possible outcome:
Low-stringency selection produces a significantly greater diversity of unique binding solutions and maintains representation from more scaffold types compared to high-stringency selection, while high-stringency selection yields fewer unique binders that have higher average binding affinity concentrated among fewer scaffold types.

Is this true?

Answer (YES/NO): YES